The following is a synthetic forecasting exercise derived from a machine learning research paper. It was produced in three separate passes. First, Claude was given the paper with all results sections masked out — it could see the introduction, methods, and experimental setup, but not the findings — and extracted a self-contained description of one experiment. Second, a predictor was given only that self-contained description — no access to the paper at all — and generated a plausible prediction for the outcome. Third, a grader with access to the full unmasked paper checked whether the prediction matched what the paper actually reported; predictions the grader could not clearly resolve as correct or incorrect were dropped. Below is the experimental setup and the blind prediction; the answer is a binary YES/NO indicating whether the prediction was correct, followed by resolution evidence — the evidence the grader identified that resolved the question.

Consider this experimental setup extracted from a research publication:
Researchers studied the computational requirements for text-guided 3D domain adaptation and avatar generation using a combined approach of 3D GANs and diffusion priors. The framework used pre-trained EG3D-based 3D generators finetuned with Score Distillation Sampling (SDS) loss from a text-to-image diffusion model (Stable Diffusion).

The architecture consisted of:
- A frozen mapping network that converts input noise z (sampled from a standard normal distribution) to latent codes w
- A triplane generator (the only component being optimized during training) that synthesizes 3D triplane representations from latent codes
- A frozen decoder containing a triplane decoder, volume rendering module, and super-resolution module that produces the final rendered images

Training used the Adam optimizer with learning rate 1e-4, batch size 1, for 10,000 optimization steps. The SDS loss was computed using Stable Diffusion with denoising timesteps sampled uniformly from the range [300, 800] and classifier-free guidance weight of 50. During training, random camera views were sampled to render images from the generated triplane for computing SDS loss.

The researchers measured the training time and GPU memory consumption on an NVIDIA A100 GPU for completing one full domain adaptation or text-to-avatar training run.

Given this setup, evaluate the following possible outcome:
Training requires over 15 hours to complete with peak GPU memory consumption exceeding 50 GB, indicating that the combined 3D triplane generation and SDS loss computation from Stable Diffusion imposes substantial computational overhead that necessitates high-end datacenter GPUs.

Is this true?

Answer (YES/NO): NO